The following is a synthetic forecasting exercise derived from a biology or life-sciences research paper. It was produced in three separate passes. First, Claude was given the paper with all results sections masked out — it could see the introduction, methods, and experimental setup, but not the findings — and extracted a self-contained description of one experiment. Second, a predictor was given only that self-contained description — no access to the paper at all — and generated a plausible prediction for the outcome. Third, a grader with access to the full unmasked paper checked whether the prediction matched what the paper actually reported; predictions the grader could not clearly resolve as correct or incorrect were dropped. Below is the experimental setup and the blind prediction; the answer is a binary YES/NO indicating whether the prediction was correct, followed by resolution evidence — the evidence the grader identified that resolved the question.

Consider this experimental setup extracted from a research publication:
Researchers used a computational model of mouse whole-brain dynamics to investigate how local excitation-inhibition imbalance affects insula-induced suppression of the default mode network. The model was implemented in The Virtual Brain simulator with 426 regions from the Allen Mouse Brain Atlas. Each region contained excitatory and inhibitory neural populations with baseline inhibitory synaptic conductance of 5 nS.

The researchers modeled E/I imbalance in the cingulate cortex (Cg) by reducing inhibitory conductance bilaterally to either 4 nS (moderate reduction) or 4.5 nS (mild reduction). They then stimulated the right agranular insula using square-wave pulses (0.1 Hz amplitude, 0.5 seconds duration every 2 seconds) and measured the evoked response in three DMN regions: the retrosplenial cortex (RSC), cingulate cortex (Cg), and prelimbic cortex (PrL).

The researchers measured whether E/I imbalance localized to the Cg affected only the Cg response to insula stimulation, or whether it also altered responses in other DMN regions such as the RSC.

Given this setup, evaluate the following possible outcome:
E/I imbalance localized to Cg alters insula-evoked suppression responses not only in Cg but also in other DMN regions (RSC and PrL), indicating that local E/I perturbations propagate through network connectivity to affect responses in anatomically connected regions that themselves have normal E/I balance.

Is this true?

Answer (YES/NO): YES